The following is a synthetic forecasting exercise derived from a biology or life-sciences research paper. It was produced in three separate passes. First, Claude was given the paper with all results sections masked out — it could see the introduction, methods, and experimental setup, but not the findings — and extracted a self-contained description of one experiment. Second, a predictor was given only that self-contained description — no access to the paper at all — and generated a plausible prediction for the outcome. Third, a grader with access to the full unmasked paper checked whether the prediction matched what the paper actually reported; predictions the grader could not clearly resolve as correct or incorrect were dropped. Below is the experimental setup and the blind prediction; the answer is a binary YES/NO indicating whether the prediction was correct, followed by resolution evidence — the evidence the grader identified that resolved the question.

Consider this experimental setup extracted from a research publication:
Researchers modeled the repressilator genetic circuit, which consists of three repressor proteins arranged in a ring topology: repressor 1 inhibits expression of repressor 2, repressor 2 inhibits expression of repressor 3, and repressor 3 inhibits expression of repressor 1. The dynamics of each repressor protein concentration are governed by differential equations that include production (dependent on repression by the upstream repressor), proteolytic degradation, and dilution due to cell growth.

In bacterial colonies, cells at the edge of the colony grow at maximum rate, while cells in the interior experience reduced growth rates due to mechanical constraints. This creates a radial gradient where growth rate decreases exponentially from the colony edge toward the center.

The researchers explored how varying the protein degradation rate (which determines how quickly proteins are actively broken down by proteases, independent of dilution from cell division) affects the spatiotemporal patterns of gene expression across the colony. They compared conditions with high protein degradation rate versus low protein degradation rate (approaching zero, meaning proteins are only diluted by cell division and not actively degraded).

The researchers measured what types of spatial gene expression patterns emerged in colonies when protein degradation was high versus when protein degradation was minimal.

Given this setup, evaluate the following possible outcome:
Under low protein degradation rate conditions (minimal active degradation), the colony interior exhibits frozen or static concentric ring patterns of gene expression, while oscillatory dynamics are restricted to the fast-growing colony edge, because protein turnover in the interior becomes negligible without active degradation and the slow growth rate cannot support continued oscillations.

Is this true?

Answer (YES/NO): YES